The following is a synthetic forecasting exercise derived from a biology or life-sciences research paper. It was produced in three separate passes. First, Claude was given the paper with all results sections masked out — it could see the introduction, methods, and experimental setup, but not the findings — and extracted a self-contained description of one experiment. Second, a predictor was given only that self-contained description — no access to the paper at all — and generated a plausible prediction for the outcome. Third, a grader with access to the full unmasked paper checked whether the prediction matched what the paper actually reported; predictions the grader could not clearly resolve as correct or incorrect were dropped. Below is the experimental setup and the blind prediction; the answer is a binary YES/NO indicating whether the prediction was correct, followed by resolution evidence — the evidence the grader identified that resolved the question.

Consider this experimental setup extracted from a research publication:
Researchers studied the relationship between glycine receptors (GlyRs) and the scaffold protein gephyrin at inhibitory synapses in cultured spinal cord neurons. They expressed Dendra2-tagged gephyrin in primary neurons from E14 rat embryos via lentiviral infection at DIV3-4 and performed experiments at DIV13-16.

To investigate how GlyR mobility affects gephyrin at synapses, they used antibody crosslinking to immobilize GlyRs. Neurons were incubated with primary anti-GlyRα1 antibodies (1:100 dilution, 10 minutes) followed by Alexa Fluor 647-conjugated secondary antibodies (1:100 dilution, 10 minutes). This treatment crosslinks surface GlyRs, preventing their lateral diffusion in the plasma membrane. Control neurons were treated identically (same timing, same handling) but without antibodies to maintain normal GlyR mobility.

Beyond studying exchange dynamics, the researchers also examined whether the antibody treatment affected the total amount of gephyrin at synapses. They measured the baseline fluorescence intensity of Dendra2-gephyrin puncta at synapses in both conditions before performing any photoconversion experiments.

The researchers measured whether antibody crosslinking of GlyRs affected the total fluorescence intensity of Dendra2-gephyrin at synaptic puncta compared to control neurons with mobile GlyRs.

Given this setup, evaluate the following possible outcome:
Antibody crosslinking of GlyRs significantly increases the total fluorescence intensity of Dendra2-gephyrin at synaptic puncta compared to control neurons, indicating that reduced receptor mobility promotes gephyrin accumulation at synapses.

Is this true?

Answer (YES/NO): NO